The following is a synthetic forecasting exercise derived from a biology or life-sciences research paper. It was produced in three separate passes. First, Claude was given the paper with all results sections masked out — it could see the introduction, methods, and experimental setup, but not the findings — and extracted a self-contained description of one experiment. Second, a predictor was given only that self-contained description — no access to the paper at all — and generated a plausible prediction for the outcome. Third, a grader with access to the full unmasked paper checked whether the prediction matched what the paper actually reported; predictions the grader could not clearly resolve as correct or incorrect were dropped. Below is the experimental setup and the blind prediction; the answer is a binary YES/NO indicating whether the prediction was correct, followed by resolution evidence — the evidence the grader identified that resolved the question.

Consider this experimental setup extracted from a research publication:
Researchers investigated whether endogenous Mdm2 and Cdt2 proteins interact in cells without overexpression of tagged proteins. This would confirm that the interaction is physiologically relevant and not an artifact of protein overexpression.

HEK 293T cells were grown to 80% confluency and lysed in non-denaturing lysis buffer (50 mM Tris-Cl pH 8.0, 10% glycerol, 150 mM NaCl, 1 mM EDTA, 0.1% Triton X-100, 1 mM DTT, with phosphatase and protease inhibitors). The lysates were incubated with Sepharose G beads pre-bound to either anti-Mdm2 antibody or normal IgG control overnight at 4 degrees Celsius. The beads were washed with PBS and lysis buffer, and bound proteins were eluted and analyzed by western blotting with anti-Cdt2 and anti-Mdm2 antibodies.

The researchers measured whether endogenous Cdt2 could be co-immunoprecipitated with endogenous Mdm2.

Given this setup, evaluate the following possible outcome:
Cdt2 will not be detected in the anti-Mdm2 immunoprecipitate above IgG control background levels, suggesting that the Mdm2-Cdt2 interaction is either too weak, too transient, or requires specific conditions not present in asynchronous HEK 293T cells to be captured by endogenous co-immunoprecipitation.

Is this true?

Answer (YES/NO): NO